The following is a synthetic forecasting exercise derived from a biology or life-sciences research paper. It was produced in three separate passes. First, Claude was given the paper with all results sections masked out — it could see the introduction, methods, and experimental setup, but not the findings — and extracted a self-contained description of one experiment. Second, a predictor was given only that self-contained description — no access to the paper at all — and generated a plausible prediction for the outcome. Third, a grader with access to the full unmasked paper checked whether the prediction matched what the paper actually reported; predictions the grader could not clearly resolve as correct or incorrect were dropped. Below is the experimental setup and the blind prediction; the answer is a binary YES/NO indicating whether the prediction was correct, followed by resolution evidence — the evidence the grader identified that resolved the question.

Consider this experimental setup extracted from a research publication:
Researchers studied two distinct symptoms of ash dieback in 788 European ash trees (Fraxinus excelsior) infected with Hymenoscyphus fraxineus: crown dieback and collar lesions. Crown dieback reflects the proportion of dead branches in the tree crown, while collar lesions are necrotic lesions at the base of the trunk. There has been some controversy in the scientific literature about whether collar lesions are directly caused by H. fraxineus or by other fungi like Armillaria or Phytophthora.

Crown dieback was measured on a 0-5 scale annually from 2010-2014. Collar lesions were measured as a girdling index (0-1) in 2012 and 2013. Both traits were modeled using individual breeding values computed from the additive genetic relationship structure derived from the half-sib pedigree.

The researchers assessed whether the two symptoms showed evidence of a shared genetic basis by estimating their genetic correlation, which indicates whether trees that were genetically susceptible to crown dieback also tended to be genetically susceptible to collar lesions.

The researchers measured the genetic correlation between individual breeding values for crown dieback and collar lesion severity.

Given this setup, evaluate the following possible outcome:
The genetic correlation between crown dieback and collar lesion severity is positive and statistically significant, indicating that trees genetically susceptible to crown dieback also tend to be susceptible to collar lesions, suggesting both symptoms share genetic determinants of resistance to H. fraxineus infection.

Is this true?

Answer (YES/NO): YES